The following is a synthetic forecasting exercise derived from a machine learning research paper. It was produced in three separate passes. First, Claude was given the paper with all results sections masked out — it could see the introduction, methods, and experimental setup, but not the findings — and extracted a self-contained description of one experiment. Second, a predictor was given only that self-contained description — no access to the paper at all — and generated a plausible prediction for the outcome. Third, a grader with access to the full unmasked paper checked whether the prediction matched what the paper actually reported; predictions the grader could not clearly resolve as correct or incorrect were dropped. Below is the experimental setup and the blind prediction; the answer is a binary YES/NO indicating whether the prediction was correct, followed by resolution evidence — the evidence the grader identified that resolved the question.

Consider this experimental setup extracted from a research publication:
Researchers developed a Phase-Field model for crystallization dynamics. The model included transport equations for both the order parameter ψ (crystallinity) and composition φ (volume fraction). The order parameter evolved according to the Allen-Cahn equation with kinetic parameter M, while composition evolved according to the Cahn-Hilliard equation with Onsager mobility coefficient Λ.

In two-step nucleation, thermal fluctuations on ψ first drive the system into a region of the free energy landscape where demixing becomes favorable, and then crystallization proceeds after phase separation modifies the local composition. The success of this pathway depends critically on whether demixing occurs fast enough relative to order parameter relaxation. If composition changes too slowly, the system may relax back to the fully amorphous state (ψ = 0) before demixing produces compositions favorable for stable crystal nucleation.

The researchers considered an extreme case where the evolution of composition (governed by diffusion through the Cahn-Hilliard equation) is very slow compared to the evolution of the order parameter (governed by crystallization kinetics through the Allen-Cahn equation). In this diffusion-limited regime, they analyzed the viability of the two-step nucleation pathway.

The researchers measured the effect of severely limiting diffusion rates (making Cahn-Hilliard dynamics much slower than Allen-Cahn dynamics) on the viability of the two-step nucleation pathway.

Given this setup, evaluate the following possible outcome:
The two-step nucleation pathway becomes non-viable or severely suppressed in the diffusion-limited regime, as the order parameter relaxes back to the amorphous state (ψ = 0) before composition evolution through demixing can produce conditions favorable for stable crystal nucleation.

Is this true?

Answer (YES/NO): YES